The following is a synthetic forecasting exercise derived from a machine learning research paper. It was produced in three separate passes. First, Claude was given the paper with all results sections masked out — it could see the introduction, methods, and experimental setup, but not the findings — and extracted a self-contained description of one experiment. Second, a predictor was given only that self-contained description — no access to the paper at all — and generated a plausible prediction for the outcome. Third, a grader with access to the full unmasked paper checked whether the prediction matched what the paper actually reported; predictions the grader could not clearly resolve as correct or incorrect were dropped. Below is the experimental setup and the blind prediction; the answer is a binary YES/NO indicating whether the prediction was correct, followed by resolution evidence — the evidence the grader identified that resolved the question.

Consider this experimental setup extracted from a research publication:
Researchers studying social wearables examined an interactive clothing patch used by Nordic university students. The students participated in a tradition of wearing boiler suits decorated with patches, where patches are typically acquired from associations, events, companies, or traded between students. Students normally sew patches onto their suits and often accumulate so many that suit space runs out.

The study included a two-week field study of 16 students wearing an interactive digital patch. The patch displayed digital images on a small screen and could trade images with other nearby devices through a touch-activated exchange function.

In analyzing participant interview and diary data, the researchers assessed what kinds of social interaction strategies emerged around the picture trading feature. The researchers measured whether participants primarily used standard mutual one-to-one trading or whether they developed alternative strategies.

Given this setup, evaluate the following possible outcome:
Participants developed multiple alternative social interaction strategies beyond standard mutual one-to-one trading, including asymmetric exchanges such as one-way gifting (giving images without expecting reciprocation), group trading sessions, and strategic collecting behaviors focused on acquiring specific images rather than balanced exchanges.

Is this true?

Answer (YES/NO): YES